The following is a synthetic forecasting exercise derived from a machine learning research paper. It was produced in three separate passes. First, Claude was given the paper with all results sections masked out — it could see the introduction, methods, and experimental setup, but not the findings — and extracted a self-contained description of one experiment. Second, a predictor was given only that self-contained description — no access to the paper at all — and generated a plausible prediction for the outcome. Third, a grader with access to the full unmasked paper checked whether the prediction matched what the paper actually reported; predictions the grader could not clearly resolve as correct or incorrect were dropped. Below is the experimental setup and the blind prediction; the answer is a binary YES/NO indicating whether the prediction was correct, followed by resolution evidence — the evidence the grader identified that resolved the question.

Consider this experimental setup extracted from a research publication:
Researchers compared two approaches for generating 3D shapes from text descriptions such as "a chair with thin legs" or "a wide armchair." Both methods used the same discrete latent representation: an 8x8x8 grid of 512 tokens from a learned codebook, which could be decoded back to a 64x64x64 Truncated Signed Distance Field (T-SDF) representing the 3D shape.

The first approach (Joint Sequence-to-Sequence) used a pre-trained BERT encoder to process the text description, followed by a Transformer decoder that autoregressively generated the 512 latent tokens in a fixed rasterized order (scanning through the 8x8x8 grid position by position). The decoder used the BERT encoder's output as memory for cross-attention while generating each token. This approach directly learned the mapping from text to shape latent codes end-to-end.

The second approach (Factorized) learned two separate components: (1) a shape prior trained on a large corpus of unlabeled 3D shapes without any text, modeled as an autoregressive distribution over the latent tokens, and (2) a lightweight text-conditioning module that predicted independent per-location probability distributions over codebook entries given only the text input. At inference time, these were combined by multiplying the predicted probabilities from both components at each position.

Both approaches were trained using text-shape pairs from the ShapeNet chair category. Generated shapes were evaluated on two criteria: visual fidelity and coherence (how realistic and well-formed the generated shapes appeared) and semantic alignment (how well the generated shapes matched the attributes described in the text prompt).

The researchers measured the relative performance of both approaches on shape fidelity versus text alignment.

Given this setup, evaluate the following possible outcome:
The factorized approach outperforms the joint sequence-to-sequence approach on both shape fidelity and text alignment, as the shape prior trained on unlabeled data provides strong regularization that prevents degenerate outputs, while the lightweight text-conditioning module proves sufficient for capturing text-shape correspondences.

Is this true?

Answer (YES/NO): NO